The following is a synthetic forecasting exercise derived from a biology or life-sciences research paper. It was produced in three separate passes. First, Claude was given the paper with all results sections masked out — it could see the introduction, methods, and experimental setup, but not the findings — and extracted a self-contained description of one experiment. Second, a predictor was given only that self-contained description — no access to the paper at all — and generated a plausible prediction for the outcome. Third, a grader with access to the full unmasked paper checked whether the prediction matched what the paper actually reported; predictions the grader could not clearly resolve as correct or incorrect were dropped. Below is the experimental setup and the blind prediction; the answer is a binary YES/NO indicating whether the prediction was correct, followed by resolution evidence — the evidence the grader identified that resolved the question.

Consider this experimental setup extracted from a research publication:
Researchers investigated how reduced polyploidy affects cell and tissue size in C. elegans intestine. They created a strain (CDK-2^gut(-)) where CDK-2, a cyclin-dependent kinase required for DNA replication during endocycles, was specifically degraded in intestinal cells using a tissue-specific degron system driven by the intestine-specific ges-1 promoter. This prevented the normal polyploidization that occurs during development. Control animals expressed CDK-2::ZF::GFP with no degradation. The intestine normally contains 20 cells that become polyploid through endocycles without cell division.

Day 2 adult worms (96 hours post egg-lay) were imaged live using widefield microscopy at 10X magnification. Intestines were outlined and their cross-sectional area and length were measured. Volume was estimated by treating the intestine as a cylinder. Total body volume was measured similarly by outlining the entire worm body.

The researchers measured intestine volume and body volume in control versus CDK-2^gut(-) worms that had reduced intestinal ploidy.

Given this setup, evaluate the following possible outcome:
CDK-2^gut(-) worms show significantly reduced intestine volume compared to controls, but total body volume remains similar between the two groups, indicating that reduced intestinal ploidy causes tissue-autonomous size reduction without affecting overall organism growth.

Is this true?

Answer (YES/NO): NO